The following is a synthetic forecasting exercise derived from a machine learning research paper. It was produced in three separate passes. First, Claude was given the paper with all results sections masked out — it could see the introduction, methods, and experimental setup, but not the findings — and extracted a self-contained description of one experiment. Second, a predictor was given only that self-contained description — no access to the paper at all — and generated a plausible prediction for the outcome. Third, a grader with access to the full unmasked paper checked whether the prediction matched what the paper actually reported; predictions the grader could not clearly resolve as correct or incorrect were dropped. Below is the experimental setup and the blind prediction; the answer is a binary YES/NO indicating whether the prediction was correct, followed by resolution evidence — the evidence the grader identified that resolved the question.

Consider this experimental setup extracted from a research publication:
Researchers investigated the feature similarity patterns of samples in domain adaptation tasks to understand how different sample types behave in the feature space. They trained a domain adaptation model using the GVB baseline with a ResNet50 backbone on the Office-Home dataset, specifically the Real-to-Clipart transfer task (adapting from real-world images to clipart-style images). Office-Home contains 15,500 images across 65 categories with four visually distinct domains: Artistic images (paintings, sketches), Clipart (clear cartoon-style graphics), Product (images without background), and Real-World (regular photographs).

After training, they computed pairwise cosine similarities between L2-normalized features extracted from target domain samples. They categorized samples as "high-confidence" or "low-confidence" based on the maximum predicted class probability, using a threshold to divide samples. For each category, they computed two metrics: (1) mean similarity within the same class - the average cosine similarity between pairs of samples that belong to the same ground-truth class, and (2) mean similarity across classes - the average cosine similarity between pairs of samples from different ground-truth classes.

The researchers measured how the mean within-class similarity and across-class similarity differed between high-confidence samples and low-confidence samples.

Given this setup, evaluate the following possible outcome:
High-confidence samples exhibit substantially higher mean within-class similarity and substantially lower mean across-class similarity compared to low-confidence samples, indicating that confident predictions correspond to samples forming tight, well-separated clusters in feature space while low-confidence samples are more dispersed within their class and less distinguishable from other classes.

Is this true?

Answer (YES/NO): YES